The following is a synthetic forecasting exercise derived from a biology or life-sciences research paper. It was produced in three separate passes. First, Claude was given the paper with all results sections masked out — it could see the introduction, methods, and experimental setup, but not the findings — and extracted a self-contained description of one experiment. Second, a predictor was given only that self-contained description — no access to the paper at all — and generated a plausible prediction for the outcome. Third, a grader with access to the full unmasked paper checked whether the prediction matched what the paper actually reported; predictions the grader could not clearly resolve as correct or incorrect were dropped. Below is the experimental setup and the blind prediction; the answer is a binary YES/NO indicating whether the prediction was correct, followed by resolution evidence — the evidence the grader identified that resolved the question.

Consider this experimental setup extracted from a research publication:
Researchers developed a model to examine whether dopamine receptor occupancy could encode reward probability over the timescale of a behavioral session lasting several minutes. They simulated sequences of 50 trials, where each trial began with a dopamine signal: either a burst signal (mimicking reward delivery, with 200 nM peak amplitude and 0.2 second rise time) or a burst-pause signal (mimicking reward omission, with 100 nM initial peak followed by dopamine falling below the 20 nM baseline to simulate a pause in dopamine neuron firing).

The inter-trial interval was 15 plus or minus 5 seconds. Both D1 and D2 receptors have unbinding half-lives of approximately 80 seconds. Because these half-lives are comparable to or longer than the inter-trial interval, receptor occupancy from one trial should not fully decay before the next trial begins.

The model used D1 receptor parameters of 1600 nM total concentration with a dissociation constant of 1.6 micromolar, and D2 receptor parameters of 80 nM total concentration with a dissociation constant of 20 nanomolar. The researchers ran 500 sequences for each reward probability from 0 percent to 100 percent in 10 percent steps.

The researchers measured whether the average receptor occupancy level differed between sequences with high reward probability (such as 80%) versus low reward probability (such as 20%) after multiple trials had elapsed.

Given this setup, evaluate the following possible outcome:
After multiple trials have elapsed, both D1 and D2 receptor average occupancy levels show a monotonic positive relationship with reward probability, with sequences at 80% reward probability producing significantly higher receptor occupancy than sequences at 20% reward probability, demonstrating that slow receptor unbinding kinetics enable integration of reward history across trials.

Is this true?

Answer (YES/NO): YES